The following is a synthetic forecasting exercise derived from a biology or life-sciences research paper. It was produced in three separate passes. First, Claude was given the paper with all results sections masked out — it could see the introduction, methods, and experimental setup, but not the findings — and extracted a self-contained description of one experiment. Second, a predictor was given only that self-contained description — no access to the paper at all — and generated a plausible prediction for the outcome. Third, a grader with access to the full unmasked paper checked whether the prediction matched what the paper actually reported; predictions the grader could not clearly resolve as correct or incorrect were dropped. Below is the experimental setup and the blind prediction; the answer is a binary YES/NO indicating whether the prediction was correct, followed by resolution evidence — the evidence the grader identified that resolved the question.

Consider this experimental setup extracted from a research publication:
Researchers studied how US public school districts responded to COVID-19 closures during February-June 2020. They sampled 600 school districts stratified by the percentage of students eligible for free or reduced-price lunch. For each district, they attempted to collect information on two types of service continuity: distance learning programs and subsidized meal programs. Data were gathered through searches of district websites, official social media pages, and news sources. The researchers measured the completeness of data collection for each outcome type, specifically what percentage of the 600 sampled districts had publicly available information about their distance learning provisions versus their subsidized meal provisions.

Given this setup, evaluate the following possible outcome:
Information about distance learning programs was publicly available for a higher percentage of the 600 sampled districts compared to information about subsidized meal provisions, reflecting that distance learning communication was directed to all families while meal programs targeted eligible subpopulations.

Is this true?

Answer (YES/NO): YES